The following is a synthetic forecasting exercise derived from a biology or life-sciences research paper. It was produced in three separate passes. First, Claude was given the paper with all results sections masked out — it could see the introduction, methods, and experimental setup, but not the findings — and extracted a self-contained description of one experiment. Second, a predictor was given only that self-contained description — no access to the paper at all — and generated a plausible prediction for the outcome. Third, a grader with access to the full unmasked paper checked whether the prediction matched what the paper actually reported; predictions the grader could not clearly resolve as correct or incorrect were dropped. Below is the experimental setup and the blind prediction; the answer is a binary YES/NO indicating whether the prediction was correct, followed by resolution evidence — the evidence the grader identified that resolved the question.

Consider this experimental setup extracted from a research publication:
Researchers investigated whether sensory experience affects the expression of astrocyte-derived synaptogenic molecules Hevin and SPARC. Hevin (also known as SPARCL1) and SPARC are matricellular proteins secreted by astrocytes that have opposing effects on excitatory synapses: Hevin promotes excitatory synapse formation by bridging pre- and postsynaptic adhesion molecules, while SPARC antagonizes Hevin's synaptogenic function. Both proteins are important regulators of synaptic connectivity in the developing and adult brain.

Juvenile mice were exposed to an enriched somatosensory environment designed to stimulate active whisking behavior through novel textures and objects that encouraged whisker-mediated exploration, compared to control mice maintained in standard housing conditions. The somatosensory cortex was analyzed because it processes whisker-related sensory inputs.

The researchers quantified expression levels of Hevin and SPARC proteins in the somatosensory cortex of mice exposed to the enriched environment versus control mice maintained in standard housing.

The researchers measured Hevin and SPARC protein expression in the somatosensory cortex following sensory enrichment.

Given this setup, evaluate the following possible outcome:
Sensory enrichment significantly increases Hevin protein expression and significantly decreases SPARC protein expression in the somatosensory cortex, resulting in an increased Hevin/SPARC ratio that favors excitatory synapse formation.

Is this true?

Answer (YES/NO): NO